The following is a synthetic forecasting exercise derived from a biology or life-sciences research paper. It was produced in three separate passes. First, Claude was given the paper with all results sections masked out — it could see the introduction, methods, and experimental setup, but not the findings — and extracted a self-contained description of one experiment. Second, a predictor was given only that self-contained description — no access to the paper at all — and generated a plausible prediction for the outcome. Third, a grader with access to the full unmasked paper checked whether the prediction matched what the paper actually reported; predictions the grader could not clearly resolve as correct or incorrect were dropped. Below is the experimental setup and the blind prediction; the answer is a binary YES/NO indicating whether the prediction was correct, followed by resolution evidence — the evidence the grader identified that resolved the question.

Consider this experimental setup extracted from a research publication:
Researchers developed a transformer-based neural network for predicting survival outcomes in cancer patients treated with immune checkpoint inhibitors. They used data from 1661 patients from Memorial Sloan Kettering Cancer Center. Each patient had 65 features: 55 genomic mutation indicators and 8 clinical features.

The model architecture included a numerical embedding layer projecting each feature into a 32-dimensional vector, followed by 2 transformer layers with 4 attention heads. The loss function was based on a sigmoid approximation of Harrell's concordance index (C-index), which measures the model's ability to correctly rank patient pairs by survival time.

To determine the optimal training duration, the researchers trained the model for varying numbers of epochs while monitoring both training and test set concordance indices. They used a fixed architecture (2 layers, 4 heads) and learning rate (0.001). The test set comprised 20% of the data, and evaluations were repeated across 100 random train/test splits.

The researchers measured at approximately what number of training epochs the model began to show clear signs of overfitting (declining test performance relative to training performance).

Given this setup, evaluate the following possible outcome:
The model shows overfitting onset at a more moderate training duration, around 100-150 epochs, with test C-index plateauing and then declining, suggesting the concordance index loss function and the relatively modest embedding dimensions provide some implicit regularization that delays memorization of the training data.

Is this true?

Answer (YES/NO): NO